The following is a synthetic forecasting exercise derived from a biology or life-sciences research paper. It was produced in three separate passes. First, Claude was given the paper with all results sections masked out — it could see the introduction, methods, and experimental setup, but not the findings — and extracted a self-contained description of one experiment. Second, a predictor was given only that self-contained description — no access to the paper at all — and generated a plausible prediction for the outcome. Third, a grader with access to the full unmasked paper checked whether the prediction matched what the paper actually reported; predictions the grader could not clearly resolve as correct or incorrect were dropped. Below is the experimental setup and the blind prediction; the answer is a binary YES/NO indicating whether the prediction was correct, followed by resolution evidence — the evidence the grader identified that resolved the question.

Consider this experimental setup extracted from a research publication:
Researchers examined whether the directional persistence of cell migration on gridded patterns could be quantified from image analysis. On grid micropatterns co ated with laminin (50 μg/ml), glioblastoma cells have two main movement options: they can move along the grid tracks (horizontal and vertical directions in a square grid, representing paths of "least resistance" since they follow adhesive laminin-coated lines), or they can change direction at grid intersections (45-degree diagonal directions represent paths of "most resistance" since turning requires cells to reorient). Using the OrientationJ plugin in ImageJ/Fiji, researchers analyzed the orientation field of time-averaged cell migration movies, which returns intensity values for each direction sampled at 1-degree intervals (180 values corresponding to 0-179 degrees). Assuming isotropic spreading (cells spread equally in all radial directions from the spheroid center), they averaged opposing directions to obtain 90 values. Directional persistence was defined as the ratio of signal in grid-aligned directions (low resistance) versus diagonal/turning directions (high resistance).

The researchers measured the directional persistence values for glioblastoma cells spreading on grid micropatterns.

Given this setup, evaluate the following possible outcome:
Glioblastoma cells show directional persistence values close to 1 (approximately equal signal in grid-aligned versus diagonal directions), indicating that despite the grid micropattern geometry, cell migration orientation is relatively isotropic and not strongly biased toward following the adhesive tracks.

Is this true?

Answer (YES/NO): NO